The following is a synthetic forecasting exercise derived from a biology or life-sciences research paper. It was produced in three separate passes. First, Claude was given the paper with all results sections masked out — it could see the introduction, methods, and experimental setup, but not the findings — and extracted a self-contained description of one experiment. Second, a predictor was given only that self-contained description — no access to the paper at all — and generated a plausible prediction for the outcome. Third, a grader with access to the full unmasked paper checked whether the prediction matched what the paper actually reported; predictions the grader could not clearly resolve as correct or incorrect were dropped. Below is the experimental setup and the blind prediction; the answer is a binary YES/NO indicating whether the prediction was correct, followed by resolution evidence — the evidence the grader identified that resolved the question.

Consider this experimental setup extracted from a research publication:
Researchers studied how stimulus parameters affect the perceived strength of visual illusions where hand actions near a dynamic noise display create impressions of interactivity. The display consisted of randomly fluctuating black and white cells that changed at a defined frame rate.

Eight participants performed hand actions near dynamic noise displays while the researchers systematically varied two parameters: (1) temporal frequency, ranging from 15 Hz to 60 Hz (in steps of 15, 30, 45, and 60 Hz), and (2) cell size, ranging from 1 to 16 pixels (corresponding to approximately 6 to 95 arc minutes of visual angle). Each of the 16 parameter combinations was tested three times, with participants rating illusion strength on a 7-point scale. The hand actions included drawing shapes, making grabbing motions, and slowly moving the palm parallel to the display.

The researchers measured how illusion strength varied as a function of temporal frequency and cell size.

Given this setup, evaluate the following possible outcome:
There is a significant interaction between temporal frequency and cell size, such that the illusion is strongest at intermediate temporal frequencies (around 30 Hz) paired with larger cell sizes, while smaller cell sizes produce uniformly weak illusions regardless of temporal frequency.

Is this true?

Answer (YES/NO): NO